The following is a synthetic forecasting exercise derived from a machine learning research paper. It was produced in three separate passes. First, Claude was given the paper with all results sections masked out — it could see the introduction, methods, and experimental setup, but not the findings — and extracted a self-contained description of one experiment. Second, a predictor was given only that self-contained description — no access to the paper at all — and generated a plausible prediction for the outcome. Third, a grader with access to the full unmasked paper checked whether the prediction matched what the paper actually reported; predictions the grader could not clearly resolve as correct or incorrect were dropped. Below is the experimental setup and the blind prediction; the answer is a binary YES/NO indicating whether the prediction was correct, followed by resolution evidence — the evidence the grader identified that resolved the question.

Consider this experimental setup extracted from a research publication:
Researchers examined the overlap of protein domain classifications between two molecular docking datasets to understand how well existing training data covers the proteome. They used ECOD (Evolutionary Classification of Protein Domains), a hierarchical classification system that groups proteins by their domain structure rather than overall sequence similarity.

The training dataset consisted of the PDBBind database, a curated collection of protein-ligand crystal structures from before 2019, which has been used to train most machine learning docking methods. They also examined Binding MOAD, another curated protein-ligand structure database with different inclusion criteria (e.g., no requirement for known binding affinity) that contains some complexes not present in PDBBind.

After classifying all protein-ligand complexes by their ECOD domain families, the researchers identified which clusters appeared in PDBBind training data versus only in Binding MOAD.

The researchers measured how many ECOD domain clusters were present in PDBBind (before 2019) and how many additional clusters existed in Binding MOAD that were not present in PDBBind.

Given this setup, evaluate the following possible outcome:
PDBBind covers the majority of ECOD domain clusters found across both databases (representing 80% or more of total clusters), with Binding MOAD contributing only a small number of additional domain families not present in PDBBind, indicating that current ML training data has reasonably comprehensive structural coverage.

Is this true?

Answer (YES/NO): NO